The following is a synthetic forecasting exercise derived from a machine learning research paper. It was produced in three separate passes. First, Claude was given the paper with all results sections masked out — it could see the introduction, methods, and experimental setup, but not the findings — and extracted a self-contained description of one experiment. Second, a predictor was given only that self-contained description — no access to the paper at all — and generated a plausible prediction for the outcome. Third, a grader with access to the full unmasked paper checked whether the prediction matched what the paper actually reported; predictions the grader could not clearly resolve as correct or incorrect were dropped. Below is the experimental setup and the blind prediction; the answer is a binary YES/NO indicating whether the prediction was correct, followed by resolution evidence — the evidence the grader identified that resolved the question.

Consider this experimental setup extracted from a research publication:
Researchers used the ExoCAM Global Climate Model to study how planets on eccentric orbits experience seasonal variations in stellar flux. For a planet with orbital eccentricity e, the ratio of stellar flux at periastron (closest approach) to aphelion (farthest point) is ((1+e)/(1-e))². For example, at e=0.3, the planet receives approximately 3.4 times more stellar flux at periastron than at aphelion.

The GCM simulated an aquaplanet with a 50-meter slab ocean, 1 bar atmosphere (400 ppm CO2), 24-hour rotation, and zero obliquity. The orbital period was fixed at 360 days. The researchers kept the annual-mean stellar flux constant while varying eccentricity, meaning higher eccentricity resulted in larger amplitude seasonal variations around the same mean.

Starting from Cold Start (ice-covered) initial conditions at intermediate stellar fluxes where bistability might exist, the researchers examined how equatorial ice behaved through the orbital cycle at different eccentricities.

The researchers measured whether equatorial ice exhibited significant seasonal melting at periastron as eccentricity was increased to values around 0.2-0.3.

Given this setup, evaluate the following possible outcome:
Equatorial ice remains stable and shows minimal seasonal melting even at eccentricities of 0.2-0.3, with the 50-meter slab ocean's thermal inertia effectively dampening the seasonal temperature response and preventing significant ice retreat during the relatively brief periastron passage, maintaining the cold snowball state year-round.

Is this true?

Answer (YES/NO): NO